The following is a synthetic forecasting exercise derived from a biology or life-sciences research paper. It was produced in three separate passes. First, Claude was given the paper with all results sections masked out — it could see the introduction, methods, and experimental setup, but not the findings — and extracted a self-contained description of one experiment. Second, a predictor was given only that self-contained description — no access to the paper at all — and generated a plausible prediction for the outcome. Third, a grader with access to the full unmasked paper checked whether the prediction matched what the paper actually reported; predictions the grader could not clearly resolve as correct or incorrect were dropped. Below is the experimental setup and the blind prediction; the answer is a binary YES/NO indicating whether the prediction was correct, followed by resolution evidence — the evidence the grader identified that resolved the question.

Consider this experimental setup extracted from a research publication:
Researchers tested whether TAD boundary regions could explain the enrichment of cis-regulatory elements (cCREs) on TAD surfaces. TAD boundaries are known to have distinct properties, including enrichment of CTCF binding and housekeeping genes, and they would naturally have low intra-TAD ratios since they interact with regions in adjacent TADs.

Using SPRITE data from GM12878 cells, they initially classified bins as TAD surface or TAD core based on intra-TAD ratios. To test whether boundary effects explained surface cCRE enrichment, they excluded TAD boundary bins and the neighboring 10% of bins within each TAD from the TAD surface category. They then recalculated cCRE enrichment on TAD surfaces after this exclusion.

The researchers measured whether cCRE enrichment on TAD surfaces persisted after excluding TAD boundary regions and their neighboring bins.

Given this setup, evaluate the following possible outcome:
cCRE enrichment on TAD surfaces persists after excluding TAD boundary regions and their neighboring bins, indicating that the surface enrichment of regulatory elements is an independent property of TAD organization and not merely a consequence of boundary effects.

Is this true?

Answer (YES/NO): YES